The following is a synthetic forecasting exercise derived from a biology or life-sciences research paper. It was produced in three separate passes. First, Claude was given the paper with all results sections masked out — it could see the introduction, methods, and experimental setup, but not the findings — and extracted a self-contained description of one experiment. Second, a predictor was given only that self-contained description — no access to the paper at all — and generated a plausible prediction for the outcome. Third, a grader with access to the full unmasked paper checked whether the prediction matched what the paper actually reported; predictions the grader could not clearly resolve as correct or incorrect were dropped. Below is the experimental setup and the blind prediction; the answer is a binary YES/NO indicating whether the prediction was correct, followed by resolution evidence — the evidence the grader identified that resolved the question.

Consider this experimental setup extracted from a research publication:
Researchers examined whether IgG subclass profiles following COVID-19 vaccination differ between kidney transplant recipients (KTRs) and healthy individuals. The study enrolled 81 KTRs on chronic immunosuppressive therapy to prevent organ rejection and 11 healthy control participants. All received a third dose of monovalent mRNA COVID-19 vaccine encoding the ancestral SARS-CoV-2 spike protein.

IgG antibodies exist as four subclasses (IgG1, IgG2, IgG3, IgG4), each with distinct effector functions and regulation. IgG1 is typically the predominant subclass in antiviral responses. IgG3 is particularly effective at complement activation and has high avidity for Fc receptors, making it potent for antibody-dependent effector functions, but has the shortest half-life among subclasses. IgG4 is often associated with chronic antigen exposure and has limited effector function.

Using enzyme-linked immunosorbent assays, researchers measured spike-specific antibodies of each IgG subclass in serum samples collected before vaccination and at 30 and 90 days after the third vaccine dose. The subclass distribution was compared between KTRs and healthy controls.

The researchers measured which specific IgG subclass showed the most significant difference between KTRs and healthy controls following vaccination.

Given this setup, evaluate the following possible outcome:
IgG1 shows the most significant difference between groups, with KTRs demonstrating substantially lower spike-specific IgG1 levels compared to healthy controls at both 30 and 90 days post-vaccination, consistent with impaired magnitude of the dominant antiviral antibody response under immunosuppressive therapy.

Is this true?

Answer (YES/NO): NO